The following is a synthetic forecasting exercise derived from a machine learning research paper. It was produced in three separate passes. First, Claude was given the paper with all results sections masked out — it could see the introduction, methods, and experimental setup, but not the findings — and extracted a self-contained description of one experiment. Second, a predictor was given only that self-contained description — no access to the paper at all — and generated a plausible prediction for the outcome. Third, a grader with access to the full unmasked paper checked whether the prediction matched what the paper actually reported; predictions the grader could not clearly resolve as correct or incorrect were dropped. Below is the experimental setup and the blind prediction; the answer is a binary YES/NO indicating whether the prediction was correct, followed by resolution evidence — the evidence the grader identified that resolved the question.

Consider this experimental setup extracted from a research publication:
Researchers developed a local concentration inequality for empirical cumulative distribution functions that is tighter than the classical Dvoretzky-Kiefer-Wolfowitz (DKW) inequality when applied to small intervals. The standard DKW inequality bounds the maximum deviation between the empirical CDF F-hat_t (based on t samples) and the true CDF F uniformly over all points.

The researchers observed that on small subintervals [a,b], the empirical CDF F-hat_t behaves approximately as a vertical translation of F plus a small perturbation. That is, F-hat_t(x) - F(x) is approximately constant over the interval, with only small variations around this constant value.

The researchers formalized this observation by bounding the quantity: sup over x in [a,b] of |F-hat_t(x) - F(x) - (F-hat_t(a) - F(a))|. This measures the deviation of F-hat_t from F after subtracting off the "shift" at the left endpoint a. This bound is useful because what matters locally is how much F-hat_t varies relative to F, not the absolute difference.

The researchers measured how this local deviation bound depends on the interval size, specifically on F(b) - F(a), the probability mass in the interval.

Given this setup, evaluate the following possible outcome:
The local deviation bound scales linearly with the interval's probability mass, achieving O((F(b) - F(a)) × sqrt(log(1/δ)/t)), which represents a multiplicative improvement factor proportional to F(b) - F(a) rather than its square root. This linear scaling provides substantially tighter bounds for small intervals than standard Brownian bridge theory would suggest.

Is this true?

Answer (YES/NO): NO